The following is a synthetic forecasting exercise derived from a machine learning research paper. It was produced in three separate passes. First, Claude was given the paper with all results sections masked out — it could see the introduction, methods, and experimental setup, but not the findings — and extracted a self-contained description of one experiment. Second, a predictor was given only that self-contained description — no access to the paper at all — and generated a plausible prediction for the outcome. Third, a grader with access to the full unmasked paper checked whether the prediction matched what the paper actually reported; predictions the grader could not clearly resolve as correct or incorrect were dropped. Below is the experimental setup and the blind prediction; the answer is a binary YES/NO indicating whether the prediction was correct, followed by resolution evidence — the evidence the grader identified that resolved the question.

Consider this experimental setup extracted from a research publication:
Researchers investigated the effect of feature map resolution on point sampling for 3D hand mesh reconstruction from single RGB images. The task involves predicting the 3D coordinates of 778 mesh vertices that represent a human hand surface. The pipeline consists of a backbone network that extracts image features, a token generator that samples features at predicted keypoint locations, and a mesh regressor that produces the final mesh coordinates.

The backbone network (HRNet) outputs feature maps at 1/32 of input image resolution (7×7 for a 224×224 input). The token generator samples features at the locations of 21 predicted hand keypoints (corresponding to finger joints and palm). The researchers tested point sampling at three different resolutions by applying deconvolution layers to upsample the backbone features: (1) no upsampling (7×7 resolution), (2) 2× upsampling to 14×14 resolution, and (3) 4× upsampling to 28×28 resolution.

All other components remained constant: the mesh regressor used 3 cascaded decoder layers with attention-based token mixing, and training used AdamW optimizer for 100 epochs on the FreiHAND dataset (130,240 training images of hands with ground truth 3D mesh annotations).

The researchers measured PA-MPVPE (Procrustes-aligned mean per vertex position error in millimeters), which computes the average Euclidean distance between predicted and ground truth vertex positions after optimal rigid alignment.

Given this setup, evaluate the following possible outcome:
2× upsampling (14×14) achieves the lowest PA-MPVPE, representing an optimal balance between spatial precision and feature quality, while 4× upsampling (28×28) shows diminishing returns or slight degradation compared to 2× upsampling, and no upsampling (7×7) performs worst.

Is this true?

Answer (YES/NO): NO